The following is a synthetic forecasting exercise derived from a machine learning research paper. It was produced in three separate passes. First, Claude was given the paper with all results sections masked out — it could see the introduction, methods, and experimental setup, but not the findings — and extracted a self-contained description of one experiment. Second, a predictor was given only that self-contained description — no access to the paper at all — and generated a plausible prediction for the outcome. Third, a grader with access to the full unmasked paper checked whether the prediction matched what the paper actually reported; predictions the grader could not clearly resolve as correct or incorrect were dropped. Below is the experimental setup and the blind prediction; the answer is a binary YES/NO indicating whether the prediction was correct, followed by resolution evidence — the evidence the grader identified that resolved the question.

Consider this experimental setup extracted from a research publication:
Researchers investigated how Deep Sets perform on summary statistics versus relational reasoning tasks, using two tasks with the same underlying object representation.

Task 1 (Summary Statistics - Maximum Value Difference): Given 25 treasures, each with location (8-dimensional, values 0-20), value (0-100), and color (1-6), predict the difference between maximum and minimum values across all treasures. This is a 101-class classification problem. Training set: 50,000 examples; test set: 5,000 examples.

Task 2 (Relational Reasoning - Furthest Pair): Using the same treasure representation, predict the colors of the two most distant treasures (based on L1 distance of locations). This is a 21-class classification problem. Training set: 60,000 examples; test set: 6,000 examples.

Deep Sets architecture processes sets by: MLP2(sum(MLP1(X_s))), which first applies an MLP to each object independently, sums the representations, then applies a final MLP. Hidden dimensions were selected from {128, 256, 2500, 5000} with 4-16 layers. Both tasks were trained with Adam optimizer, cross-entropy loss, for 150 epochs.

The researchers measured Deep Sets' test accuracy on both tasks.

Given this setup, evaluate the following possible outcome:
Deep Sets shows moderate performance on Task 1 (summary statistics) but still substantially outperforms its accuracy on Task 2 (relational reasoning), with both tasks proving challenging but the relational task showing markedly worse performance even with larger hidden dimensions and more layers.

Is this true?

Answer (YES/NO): NO